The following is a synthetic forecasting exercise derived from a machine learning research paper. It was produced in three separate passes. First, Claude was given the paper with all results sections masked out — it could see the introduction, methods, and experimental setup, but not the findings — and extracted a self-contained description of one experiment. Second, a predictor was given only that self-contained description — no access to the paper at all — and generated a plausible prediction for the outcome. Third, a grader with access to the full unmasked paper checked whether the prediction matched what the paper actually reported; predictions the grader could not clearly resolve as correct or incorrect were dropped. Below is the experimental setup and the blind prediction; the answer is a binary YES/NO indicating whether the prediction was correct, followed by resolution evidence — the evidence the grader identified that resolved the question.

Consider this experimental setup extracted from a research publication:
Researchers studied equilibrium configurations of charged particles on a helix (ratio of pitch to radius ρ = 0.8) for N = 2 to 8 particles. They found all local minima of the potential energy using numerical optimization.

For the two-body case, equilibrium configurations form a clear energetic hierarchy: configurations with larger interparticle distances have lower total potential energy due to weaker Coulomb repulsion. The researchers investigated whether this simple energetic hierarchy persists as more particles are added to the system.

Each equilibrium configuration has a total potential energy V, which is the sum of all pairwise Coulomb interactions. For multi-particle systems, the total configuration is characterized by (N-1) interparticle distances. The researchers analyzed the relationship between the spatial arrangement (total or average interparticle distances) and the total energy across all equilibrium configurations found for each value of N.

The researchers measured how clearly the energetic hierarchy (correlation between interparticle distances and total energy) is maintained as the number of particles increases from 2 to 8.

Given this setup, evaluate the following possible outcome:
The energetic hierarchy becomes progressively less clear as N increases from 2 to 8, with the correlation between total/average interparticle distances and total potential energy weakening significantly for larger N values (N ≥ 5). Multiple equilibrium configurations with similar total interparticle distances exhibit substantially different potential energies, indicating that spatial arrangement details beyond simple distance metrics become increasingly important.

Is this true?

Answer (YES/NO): YES